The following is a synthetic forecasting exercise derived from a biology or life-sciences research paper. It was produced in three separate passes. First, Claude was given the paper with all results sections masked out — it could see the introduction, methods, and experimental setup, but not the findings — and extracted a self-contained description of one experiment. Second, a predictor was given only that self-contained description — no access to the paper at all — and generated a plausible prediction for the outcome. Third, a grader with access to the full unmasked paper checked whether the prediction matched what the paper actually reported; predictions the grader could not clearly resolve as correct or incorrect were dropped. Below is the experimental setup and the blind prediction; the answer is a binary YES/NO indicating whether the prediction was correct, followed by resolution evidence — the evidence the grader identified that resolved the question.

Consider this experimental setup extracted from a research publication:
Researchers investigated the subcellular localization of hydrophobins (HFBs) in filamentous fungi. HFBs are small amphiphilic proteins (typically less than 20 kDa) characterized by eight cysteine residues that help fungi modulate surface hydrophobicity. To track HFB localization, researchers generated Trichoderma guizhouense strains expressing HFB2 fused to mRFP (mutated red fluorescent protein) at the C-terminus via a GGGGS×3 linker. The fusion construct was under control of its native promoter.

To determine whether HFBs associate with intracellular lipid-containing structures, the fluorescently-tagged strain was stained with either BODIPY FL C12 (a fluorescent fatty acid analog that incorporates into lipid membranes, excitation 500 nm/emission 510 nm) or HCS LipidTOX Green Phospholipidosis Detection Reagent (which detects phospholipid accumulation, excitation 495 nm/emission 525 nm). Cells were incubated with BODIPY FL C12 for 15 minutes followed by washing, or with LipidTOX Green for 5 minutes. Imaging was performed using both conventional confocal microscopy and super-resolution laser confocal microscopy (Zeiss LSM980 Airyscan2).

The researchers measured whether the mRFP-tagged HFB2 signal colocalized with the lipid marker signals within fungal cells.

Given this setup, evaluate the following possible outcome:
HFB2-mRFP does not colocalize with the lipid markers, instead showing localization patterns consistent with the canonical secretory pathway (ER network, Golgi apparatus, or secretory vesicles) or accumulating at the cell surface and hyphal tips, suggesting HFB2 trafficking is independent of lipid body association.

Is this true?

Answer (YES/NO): NO